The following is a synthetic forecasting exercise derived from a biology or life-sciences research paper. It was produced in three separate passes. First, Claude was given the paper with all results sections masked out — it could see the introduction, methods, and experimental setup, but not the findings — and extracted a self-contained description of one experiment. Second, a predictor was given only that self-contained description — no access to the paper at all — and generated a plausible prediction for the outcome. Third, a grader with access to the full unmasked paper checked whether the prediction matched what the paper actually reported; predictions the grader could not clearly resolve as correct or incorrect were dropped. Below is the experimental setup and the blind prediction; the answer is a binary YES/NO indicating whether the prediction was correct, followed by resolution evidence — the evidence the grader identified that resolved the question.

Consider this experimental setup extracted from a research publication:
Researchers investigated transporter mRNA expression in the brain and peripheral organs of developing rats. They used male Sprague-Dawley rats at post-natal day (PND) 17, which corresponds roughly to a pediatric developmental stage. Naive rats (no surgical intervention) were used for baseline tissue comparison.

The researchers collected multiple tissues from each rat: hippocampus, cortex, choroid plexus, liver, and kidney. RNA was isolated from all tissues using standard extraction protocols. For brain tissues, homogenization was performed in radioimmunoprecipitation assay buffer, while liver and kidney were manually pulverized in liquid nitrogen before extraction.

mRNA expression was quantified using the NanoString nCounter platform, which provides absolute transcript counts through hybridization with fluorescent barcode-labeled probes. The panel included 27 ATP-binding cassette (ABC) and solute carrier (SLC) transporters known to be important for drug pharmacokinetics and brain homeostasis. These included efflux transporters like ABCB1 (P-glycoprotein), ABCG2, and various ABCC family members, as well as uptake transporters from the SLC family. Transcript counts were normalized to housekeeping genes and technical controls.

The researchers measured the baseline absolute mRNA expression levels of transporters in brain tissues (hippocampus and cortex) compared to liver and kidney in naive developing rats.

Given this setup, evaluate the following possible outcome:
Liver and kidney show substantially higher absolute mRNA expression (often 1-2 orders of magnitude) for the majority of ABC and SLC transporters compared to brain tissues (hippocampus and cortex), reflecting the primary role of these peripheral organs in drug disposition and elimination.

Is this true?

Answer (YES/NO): NO